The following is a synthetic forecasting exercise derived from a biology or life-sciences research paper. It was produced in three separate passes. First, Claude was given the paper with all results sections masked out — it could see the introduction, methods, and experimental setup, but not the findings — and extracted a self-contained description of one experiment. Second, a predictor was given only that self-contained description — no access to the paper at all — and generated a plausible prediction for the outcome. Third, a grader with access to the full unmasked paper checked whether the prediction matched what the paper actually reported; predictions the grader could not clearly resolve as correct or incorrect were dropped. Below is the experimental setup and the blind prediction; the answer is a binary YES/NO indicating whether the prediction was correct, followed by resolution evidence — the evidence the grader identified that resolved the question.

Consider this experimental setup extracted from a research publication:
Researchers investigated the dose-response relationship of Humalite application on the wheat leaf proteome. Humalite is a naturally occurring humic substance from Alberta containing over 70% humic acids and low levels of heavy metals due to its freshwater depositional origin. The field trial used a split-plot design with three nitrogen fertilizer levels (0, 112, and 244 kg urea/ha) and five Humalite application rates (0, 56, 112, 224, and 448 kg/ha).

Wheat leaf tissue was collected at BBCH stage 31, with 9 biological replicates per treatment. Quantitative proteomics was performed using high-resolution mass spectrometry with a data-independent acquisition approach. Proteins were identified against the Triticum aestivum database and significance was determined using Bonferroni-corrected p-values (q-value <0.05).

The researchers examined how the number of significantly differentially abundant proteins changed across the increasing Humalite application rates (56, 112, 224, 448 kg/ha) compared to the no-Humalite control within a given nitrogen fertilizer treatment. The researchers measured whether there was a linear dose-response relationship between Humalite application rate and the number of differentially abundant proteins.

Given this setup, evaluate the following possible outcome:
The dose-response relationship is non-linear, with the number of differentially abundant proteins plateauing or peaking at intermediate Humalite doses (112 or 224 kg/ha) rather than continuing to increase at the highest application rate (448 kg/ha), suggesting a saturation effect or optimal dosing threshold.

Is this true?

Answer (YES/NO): NO